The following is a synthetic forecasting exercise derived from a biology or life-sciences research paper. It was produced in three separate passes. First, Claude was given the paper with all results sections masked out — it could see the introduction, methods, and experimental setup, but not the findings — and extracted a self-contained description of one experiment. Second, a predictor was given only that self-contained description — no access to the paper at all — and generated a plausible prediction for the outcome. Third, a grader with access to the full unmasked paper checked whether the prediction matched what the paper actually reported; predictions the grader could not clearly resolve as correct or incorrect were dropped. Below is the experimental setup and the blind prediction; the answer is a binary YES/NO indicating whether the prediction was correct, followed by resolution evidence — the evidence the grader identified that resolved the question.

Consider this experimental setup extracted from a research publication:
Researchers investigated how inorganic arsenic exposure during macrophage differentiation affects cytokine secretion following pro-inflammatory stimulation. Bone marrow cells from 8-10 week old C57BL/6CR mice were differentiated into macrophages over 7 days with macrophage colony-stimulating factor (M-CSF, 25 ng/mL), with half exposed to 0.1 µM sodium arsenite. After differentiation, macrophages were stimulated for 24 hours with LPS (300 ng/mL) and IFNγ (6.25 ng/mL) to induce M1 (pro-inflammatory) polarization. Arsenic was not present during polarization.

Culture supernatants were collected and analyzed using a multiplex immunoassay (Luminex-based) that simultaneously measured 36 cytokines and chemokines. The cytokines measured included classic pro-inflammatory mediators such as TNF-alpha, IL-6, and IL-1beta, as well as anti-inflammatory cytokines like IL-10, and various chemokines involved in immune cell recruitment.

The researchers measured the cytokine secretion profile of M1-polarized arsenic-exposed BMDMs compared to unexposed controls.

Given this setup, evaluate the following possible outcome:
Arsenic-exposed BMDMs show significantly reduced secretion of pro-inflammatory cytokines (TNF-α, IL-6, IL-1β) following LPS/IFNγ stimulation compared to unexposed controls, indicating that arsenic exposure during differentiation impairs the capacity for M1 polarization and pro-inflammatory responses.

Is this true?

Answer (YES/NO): NO